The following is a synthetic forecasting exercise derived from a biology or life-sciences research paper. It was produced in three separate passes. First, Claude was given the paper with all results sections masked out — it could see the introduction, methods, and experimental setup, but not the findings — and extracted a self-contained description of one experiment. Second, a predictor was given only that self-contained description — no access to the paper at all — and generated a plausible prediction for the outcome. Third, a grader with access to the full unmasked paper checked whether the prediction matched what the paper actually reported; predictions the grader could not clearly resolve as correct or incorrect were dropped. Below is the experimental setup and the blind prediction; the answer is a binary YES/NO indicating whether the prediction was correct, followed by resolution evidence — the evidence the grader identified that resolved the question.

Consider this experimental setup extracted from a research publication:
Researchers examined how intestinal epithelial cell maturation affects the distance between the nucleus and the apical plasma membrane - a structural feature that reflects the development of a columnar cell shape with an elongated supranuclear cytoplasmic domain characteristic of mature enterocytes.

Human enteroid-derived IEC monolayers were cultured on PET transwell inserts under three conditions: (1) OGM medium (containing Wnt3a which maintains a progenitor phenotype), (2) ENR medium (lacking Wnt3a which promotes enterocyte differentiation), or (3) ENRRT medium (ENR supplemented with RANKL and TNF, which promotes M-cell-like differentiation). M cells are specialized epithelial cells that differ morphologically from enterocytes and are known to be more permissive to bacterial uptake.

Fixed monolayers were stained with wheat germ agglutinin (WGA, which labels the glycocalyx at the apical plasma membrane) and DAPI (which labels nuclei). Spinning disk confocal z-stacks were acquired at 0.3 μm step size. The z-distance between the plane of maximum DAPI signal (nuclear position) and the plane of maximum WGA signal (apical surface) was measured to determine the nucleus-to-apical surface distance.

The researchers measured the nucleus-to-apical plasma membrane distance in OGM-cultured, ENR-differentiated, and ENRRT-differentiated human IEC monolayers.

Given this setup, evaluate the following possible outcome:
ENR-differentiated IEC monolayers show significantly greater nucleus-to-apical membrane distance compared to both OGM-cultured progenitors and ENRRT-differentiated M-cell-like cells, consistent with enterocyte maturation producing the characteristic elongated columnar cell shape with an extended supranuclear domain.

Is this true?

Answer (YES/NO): YES